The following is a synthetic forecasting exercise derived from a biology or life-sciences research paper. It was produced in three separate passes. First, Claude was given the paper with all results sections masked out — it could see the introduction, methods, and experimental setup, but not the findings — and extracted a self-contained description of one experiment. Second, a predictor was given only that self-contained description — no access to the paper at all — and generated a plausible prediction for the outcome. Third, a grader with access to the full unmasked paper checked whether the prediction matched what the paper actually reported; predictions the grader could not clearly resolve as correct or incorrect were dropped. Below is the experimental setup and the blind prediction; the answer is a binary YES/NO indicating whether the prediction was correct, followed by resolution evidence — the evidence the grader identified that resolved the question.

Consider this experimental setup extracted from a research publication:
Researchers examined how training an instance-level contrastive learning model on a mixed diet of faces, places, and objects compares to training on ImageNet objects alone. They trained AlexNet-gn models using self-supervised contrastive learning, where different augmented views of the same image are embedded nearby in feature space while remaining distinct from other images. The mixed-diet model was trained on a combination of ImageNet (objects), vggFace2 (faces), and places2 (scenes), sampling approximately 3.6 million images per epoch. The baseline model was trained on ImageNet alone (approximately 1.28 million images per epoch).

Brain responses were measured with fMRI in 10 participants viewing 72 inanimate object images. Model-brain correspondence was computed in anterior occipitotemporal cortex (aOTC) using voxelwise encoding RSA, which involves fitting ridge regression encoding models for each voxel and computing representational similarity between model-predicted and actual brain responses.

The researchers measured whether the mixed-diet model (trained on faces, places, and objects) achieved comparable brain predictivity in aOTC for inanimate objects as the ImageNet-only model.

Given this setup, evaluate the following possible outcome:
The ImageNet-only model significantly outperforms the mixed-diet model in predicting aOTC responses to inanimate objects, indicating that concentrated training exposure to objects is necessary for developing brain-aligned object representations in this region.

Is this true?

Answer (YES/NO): NO